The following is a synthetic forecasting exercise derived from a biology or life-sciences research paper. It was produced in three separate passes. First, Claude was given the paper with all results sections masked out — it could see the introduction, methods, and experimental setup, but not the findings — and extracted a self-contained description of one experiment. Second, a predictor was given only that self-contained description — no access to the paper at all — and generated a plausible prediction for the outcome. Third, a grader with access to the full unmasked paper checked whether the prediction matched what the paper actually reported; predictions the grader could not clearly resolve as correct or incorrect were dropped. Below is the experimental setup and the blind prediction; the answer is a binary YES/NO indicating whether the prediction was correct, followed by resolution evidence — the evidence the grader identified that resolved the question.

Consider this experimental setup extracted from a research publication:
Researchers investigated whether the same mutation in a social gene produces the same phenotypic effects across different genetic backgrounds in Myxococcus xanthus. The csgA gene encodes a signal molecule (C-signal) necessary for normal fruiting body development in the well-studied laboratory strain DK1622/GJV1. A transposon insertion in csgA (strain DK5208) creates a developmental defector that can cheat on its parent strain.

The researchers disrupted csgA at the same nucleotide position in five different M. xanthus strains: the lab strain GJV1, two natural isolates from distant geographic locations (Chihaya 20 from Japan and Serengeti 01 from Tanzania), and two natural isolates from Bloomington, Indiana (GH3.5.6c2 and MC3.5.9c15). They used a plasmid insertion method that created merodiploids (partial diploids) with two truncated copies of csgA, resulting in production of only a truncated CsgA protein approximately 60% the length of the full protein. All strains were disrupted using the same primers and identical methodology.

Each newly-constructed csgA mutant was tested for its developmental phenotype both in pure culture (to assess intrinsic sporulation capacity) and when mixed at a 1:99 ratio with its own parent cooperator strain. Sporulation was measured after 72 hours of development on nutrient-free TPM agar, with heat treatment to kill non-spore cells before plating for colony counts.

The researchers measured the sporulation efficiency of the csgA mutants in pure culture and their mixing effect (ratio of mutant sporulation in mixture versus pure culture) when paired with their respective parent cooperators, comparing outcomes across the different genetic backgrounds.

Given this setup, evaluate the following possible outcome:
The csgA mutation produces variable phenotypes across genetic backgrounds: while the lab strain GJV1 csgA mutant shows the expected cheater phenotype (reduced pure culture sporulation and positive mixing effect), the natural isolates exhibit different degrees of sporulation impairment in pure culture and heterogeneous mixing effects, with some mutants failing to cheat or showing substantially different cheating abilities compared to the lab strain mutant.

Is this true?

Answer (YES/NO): NO